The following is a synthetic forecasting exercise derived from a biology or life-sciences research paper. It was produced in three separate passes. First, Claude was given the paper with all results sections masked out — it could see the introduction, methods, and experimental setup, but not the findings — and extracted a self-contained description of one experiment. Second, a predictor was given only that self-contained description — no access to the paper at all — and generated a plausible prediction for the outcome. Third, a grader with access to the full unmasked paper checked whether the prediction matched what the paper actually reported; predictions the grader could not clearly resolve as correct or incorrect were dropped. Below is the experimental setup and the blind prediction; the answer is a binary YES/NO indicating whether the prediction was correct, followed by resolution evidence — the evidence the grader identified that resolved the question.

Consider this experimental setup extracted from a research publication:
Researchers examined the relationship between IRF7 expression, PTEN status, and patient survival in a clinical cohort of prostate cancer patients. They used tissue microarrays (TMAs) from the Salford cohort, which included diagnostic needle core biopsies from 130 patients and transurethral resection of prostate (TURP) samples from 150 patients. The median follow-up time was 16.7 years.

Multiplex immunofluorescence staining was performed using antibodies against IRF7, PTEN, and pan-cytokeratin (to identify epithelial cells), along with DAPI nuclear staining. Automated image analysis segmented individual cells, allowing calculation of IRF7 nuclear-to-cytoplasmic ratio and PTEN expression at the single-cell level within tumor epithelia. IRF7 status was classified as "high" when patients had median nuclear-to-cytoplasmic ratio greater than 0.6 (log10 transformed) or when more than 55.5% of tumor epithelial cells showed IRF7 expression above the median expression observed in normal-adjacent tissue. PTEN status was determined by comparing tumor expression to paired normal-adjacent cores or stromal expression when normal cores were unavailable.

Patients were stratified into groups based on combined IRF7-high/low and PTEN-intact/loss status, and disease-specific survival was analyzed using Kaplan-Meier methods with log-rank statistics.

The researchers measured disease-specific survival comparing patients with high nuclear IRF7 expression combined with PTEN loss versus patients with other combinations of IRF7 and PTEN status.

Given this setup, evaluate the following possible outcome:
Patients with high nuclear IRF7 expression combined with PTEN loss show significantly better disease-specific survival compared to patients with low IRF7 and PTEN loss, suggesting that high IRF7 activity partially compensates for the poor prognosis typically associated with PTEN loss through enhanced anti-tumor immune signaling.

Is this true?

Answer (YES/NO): NO